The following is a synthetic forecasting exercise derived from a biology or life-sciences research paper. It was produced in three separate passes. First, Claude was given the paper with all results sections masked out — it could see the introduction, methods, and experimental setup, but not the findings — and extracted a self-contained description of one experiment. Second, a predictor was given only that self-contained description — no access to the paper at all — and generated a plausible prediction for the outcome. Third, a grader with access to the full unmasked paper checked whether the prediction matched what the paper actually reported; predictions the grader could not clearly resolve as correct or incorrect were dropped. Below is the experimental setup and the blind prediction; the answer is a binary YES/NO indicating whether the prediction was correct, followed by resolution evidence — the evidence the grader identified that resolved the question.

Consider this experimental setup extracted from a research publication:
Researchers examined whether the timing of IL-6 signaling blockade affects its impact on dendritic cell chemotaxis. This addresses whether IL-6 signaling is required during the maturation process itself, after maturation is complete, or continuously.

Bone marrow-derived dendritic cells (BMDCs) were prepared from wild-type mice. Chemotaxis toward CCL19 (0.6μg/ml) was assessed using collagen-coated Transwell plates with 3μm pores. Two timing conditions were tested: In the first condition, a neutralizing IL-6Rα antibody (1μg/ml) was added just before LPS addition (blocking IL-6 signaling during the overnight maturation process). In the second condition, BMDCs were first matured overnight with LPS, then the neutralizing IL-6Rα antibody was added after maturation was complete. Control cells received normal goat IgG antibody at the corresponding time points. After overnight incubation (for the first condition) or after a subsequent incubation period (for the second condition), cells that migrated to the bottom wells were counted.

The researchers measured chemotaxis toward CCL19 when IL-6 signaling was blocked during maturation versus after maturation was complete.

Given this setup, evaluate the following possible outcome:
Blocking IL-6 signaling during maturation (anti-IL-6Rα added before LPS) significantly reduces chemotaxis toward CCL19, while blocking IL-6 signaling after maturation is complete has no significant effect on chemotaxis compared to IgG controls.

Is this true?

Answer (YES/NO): NO